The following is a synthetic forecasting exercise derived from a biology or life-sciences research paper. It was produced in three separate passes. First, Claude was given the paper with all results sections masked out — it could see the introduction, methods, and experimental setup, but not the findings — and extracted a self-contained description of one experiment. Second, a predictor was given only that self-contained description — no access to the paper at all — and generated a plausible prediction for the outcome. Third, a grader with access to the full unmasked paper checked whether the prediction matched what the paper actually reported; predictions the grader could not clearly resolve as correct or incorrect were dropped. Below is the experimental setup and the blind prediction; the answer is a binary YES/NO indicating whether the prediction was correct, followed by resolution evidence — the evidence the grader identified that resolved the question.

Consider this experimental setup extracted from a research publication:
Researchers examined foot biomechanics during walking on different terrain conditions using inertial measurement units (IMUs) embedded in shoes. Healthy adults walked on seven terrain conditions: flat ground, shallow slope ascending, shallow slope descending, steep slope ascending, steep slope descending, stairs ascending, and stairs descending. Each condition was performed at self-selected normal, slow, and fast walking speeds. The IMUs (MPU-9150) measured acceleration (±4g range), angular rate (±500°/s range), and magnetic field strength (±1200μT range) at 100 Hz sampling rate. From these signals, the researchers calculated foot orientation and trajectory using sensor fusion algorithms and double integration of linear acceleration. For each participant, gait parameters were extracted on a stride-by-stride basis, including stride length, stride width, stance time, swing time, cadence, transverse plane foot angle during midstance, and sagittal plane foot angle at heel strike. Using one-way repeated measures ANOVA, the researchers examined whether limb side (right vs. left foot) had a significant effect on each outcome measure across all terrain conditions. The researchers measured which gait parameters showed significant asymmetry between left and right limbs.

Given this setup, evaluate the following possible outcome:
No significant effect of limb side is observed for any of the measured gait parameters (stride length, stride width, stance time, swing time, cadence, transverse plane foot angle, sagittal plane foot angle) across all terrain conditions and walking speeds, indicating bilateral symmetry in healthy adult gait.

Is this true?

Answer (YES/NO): NO